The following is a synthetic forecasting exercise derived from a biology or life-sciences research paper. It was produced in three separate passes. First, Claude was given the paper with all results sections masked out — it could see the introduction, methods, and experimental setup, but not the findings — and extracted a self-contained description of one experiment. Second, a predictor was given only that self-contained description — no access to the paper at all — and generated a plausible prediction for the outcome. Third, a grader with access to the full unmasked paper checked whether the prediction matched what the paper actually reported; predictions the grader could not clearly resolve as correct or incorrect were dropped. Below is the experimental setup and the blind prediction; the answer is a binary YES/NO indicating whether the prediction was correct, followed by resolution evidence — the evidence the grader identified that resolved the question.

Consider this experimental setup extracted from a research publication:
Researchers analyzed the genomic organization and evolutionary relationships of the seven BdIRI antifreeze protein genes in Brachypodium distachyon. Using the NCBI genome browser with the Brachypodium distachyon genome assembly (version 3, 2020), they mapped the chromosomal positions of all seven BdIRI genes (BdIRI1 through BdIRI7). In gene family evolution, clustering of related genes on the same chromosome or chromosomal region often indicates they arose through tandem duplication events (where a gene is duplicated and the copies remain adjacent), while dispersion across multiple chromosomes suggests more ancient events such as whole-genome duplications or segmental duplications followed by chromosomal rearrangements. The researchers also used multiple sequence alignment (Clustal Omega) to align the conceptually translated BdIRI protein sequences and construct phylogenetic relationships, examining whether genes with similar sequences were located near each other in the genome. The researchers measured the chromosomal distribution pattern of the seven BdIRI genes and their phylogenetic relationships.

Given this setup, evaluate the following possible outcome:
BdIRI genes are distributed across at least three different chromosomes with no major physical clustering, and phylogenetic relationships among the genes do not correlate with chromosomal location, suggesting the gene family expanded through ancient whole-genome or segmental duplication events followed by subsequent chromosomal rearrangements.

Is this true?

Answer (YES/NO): NO